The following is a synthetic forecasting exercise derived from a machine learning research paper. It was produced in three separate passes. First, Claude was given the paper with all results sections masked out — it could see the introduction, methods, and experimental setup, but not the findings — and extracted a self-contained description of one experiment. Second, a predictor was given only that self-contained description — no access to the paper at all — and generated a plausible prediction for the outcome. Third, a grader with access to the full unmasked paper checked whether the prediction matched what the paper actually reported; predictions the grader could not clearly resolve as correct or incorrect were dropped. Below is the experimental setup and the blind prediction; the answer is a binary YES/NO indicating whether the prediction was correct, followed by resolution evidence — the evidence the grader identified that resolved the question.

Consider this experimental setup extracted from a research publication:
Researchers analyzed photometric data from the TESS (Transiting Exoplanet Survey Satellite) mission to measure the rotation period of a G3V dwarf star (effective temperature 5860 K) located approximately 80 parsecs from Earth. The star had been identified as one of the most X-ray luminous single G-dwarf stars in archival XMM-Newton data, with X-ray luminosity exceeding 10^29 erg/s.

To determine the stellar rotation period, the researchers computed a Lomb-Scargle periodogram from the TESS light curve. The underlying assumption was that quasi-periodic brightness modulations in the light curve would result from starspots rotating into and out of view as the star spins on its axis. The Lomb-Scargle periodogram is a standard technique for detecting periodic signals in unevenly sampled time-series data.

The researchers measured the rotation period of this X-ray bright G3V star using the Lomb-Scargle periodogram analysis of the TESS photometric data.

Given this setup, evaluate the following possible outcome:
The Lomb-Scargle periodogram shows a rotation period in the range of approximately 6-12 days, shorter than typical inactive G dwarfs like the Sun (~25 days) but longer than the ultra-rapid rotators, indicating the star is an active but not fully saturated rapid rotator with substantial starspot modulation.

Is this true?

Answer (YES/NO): NO